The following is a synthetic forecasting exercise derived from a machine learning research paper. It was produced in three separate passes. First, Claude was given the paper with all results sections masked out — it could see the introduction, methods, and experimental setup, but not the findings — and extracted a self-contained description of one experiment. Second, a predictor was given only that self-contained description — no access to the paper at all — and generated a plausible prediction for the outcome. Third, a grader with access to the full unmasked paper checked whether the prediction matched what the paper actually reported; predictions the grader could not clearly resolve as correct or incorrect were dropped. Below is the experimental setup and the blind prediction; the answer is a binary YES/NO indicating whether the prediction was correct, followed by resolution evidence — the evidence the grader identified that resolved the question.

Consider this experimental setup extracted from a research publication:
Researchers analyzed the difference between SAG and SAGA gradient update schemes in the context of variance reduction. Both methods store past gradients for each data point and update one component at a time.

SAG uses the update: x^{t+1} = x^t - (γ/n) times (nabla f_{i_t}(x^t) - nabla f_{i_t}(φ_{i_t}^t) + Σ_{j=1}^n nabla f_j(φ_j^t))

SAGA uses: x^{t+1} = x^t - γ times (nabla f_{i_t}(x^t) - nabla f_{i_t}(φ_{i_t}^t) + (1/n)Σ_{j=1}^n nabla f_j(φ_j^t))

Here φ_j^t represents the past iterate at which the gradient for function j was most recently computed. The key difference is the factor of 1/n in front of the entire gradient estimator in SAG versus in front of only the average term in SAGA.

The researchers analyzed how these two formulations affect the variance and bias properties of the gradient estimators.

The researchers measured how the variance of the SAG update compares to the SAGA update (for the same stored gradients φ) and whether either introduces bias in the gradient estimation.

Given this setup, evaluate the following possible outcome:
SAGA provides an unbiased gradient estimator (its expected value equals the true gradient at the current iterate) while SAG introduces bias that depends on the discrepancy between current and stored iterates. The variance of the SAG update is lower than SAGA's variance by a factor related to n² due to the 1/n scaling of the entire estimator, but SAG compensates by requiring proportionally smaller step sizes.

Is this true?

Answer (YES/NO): NO